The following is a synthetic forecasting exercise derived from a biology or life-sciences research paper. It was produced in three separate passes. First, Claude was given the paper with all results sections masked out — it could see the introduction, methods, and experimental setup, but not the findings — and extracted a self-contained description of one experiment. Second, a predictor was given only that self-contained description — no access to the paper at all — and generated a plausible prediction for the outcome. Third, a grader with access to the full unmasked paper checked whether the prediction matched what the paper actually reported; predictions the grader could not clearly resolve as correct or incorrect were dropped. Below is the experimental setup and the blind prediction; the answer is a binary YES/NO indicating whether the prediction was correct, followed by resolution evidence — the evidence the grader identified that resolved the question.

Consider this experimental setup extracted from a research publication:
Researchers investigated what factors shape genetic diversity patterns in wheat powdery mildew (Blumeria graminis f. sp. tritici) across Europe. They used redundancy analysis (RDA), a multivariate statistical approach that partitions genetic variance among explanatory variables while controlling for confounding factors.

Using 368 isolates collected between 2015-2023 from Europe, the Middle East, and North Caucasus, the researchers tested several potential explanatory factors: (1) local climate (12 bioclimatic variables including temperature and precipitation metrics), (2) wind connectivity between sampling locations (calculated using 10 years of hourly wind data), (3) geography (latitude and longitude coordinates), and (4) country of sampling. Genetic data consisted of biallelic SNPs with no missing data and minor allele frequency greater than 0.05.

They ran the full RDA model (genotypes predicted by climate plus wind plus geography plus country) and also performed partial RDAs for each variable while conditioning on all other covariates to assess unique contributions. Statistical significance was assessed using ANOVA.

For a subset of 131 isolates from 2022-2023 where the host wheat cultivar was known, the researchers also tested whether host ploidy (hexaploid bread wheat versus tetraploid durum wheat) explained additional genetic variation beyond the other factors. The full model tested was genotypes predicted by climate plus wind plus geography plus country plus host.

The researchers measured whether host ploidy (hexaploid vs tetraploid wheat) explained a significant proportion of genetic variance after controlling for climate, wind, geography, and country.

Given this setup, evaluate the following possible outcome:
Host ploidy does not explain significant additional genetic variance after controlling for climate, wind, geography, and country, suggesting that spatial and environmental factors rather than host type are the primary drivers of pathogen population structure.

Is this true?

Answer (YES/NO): NO